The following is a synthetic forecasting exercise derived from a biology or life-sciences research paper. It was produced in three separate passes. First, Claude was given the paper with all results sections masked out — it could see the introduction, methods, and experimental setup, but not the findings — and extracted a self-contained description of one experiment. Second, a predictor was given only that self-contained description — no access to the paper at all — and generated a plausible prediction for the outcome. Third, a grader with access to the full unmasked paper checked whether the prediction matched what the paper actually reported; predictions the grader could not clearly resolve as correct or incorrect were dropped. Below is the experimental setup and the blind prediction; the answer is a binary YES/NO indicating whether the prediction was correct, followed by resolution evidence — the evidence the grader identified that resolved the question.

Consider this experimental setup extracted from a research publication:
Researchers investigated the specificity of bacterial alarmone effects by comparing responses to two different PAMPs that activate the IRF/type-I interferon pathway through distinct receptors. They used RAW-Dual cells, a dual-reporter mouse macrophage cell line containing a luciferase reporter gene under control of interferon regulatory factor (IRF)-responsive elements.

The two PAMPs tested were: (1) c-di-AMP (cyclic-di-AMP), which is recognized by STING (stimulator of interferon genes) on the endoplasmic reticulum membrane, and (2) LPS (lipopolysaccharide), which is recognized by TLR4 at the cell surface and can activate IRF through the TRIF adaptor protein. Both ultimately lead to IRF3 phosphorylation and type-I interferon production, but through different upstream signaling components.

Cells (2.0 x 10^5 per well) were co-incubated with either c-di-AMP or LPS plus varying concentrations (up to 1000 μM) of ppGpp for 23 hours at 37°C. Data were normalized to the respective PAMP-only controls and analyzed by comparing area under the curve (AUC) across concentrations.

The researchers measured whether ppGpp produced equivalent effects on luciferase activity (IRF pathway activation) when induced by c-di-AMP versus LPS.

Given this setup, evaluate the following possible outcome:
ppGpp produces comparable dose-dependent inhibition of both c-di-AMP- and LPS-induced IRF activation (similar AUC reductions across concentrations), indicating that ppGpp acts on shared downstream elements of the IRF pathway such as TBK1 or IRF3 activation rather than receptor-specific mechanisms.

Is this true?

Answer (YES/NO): NO